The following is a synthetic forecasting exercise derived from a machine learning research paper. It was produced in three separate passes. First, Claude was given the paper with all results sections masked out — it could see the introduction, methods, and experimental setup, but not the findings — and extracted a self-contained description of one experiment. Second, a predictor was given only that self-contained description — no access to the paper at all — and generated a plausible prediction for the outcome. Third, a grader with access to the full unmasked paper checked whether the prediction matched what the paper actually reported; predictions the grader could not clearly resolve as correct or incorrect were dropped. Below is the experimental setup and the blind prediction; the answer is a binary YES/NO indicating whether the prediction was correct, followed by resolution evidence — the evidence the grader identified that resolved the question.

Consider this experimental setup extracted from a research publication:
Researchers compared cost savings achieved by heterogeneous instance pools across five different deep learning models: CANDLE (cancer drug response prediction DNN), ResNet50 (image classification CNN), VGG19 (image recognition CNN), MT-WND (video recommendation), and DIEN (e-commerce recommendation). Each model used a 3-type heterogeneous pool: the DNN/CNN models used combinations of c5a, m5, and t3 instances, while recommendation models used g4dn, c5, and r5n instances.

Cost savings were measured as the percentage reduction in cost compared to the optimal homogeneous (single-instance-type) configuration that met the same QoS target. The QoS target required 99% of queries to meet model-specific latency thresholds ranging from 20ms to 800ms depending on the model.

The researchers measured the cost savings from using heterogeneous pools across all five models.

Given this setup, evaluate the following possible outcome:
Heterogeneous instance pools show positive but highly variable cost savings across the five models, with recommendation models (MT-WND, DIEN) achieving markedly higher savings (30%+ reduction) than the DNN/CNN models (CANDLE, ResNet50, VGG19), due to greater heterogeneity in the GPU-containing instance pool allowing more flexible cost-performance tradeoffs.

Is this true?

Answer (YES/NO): NO